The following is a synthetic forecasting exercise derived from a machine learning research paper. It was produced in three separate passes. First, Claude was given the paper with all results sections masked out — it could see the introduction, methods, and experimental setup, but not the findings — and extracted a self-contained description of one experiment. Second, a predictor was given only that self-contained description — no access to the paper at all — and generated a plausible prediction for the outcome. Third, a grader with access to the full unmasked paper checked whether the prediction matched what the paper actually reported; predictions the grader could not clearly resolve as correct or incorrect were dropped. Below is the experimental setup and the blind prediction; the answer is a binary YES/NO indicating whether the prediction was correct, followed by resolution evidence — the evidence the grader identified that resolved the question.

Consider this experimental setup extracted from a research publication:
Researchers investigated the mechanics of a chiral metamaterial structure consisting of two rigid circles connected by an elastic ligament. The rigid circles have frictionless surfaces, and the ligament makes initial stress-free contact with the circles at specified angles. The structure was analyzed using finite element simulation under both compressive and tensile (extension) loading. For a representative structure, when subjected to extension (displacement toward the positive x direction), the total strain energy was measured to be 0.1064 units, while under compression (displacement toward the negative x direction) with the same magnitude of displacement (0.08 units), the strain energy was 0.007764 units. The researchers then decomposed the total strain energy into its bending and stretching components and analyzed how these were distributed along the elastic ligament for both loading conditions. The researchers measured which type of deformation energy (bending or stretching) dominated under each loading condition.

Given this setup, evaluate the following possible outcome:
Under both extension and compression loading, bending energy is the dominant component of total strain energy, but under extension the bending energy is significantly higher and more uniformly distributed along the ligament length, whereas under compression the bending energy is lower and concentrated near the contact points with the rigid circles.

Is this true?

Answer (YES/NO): NO